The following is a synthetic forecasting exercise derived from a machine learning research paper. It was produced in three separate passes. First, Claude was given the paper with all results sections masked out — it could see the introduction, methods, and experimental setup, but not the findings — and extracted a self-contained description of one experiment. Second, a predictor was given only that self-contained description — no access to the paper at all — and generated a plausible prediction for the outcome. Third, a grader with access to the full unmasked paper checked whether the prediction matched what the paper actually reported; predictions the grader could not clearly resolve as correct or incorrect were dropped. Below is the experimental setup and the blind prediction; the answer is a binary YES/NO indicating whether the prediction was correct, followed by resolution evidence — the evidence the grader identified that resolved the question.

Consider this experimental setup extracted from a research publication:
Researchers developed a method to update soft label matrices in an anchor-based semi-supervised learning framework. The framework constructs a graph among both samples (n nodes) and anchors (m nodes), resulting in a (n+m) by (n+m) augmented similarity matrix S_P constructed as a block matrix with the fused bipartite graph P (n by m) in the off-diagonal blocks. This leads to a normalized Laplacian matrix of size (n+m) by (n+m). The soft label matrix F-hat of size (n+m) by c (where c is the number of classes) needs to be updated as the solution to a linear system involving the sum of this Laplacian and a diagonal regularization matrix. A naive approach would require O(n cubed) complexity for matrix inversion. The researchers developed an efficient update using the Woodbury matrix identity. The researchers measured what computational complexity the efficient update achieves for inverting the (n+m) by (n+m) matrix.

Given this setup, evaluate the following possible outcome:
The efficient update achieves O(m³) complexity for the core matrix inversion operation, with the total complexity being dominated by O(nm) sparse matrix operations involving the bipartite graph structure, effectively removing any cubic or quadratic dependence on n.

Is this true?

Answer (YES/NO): NO